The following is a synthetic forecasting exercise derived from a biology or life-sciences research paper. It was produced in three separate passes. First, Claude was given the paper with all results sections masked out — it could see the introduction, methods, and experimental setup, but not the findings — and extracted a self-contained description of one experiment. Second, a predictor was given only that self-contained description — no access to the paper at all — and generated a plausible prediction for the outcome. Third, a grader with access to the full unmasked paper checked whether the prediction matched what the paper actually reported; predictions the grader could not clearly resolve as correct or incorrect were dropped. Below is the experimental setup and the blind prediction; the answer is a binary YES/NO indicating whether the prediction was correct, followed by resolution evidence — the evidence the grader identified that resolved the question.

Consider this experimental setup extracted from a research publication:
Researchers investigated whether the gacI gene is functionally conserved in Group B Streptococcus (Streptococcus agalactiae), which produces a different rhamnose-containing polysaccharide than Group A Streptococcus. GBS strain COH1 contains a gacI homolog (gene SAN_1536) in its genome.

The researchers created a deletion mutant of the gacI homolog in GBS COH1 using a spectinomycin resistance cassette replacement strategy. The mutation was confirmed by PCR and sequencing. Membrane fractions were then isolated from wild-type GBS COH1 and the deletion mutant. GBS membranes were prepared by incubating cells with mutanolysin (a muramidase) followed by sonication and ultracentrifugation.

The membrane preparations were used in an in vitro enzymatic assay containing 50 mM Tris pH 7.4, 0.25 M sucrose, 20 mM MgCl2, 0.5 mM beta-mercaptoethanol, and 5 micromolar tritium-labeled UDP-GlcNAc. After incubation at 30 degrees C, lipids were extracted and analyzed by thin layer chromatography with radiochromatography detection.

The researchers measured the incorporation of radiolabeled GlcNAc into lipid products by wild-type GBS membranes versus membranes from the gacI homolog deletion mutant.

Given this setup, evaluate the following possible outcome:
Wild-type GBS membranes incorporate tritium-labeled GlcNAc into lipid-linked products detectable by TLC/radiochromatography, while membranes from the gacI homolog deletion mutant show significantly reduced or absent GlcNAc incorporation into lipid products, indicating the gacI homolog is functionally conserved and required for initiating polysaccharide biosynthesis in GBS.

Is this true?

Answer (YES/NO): NO